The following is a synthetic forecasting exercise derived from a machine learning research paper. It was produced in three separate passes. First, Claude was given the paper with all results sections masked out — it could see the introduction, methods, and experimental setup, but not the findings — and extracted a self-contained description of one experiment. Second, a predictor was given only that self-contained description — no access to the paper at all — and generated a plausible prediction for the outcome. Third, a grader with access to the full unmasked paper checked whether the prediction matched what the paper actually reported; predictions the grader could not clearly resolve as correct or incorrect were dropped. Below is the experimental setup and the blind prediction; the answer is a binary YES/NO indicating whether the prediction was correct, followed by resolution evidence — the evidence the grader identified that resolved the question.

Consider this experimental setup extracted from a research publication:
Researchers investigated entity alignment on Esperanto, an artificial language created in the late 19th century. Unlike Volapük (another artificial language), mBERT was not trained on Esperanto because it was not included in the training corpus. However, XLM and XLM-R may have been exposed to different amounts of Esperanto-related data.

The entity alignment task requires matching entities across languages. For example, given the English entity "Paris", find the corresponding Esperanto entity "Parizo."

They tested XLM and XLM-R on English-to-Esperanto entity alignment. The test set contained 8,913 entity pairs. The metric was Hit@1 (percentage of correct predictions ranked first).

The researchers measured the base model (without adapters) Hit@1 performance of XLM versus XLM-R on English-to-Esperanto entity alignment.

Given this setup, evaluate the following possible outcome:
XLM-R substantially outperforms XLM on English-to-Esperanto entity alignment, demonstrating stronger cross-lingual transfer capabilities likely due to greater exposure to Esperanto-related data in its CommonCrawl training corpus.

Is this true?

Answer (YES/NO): YES